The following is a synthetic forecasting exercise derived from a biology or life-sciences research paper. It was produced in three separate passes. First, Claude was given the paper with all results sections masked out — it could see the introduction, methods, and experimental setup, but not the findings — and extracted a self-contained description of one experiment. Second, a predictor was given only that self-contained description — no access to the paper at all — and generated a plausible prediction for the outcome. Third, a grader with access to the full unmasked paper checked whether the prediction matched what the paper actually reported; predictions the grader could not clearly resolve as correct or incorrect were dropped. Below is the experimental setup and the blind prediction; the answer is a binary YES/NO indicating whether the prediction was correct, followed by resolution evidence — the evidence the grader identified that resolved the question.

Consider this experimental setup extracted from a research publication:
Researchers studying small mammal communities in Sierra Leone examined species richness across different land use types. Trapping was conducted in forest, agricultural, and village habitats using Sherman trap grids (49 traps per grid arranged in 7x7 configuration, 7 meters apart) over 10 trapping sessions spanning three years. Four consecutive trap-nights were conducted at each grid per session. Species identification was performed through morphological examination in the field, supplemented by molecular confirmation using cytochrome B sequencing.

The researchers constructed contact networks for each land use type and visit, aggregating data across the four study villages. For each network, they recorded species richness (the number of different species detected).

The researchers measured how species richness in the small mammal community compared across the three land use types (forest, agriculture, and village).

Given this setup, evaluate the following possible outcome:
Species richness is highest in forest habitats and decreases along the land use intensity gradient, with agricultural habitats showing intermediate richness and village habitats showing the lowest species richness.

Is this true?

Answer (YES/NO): NO